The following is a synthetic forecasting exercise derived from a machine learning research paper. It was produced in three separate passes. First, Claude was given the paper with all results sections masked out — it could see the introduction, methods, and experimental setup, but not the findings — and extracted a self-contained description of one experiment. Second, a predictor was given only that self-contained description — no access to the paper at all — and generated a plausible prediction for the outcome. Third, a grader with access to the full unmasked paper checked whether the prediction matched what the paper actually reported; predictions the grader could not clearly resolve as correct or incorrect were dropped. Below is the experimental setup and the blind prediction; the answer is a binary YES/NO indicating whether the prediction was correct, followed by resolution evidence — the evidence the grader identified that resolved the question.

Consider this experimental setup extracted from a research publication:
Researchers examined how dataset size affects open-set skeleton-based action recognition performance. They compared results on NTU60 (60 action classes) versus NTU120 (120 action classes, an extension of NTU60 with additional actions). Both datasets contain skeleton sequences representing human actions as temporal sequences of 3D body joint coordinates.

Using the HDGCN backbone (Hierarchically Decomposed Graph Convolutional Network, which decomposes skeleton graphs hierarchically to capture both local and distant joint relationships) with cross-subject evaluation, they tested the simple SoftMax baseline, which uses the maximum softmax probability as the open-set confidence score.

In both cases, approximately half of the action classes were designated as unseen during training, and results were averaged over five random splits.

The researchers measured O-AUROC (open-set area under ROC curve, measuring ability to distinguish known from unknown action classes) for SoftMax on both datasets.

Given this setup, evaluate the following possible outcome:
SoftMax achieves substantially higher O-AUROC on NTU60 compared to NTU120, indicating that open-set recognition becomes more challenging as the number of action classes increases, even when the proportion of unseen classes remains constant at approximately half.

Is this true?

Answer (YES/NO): NO